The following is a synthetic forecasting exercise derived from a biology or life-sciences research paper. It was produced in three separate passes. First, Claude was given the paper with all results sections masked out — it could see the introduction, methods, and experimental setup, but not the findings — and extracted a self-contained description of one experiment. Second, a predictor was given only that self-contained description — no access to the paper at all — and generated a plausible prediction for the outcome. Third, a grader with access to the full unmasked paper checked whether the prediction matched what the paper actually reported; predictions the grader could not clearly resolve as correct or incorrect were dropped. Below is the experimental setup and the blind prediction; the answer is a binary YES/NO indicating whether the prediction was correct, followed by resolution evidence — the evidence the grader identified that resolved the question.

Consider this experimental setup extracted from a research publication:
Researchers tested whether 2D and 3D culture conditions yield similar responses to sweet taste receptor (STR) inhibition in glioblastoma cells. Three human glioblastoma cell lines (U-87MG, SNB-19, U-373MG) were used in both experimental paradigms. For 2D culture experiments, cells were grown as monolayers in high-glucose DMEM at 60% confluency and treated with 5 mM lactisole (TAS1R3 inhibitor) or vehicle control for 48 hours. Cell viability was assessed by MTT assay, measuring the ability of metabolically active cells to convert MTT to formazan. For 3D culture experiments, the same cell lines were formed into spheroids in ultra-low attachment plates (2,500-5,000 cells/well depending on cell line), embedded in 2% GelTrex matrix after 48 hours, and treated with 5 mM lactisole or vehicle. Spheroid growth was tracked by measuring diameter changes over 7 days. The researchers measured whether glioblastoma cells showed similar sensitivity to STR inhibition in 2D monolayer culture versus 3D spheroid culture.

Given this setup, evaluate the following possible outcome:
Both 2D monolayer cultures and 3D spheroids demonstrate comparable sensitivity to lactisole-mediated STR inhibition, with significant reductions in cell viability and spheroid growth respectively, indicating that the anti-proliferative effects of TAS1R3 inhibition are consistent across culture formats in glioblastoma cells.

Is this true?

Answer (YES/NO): NO